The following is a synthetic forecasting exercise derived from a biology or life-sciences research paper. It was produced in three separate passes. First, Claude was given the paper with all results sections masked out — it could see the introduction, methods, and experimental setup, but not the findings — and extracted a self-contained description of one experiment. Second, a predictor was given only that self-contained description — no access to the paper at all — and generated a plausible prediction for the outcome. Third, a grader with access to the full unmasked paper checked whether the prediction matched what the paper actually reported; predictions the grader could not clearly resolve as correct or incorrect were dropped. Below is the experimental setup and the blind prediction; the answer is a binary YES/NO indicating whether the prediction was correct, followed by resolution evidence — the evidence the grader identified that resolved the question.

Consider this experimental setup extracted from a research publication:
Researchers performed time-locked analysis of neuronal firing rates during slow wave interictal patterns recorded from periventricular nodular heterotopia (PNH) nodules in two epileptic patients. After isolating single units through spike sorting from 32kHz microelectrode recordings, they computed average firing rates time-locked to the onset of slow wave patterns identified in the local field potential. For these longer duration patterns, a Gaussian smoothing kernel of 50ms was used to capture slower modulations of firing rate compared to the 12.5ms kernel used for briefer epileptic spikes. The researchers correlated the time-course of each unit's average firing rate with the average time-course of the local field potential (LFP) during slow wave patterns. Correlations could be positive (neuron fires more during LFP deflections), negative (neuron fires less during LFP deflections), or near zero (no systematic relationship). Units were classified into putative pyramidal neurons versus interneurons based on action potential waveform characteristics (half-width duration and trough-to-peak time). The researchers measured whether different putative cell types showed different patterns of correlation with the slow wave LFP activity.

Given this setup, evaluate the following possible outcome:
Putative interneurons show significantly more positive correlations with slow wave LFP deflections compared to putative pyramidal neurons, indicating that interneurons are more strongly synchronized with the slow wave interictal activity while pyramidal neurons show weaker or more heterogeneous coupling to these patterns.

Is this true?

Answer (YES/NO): NO